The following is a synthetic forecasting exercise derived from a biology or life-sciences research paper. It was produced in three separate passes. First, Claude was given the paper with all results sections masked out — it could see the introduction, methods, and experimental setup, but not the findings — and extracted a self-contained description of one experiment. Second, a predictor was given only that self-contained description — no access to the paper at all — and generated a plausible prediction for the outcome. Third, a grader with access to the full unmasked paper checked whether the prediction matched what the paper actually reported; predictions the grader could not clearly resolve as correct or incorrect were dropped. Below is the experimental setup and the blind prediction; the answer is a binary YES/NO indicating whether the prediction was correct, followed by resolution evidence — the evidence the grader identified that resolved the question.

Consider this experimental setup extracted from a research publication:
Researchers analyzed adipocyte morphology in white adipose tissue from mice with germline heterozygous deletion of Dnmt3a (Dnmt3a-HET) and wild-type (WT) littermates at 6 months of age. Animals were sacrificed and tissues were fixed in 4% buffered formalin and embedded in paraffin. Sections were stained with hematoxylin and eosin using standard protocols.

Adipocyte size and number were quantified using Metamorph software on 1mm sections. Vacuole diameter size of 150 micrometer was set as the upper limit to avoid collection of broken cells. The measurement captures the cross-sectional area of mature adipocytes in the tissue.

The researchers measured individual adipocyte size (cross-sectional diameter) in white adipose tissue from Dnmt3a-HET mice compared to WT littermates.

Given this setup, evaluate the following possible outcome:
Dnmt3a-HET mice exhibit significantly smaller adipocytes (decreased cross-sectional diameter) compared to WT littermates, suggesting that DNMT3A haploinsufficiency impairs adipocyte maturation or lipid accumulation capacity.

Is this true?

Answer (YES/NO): NO